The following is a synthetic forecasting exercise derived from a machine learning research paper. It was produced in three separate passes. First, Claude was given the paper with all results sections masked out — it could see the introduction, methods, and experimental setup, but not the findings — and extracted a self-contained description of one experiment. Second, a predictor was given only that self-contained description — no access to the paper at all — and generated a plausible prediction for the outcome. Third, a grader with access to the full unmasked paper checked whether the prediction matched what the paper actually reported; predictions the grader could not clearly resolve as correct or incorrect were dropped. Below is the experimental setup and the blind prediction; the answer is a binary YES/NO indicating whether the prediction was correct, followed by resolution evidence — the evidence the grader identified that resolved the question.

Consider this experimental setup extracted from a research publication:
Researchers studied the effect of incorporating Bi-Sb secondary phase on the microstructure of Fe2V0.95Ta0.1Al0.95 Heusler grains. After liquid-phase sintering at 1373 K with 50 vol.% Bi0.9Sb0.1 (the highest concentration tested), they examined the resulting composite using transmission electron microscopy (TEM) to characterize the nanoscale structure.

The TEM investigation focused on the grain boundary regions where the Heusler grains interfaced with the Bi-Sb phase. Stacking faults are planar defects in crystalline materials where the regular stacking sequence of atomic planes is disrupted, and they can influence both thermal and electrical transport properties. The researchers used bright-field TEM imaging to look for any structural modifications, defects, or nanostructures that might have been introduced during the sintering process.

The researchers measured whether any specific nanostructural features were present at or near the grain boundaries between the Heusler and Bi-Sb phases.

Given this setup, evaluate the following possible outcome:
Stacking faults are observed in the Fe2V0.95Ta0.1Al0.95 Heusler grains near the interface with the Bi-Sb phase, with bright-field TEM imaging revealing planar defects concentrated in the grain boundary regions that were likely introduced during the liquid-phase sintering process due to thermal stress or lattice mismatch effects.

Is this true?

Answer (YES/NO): NO